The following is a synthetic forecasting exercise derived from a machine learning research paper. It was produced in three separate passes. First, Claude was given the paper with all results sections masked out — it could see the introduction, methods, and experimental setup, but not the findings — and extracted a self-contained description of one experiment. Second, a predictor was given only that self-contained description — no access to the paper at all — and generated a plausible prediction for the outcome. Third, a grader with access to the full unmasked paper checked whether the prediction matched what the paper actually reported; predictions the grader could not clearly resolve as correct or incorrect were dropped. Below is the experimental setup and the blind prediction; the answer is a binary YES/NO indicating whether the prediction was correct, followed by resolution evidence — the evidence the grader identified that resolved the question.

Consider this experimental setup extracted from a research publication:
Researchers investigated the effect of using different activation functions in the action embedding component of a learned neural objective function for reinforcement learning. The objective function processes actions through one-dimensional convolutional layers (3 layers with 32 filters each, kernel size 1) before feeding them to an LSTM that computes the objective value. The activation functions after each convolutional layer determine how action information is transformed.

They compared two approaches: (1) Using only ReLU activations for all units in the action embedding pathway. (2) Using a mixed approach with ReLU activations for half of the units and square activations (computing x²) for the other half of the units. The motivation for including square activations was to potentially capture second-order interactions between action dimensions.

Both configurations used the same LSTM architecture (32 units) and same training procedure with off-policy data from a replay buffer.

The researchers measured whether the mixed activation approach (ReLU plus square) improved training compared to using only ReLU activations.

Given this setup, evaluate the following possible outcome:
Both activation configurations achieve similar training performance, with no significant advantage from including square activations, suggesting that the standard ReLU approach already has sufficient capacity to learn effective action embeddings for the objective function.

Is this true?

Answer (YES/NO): NO